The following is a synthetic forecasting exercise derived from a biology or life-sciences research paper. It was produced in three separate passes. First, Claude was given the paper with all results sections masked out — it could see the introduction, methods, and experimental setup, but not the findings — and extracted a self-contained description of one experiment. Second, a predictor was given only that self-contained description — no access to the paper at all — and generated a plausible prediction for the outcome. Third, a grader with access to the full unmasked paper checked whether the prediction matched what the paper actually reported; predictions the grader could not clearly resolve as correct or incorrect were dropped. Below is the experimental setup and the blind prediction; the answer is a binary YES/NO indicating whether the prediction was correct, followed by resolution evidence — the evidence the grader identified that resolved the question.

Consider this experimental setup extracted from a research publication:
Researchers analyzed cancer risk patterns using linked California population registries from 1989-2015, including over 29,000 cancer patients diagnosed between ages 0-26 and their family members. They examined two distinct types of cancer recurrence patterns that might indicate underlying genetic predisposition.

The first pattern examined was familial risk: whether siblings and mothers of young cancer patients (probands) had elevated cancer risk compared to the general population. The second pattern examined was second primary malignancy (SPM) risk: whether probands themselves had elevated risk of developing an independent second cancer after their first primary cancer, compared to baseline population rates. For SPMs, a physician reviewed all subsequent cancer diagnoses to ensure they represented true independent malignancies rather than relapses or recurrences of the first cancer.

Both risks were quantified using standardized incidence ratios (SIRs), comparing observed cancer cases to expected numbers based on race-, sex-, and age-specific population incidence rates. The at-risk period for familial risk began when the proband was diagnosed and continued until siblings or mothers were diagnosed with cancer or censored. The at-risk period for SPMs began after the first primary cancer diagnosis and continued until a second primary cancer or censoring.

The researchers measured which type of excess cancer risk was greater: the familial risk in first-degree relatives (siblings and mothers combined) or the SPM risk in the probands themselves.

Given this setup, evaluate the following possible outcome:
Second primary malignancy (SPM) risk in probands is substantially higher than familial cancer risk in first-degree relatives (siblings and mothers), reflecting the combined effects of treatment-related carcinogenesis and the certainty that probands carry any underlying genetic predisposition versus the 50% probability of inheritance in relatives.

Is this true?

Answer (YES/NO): YES